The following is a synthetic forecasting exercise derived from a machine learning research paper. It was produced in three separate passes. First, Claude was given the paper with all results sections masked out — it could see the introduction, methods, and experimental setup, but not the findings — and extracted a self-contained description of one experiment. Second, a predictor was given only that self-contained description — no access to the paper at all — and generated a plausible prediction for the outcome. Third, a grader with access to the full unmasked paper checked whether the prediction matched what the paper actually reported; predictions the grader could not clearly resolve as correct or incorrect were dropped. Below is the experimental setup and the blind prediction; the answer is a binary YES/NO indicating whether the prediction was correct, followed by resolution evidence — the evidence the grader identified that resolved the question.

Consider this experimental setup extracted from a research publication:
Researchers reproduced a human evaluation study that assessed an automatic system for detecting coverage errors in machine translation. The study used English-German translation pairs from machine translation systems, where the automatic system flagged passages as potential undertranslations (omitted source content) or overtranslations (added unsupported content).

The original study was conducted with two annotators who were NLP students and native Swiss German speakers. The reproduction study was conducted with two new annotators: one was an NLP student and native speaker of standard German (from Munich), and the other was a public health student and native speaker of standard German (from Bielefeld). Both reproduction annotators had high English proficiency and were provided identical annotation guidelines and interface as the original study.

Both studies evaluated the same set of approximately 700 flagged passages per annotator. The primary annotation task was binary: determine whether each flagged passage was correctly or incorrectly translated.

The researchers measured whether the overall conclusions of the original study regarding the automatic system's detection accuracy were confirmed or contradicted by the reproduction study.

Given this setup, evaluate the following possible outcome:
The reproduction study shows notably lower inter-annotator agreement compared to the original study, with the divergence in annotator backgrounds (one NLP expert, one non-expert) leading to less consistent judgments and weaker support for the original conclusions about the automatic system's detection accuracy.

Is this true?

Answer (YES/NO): NO